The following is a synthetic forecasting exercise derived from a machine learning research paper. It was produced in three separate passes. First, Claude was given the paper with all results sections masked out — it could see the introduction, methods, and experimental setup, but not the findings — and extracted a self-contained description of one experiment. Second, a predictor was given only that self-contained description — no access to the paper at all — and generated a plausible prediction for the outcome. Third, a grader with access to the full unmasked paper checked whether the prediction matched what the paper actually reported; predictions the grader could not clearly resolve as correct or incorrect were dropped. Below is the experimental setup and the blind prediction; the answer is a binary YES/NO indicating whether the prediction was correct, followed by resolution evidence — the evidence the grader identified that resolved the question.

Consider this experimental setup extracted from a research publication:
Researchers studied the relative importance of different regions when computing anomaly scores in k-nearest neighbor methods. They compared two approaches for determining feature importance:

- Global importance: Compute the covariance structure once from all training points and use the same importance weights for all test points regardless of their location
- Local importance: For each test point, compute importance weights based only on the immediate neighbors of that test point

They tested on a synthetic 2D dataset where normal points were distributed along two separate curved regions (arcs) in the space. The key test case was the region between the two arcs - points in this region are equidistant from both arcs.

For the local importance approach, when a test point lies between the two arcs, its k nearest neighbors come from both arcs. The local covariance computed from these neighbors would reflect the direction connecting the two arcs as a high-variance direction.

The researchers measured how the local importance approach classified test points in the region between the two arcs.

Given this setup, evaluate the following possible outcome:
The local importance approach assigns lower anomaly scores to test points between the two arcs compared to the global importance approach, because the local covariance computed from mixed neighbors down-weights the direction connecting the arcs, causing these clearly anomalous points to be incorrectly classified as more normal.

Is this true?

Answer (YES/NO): YES